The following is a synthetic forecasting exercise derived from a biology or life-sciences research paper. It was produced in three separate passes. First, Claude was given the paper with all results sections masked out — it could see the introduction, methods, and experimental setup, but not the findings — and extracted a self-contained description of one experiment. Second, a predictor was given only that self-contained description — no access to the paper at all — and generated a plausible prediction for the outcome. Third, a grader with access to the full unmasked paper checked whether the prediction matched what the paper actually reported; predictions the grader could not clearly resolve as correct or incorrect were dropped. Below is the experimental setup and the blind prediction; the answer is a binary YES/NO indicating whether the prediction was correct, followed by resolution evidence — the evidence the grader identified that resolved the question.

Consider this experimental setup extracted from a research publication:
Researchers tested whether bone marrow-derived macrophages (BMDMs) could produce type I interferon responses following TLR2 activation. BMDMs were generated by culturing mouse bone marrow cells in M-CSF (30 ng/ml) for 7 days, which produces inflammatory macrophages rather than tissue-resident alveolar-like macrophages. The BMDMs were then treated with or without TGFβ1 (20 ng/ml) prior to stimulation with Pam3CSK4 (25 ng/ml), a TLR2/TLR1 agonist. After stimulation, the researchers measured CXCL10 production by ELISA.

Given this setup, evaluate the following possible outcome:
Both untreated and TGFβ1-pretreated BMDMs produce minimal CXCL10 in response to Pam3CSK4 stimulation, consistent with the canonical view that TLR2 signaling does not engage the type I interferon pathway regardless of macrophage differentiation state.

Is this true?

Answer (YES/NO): YES